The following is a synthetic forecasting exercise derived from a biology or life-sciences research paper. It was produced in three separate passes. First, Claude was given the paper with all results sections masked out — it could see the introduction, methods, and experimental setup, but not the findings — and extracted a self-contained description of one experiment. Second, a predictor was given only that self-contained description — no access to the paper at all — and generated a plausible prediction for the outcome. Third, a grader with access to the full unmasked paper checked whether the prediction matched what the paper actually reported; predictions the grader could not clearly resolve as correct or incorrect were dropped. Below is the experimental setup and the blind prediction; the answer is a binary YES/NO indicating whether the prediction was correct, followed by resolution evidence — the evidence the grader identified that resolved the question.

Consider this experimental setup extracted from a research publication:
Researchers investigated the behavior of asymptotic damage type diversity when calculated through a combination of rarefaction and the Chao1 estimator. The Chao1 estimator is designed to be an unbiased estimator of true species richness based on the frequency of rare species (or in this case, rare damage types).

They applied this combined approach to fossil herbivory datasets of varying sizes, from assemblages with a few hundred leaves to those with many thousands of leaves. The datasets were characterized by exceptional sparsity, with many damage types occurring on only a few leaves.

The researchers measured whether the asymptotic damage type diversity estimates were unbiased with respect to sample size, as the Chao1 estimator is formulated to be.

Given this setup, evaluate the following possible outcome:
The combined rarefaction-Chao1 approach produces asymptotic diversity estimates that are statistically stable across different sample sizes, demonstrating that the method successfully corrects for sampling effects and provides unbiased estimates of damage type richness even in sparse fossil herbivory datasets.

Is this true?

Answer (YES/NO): NO